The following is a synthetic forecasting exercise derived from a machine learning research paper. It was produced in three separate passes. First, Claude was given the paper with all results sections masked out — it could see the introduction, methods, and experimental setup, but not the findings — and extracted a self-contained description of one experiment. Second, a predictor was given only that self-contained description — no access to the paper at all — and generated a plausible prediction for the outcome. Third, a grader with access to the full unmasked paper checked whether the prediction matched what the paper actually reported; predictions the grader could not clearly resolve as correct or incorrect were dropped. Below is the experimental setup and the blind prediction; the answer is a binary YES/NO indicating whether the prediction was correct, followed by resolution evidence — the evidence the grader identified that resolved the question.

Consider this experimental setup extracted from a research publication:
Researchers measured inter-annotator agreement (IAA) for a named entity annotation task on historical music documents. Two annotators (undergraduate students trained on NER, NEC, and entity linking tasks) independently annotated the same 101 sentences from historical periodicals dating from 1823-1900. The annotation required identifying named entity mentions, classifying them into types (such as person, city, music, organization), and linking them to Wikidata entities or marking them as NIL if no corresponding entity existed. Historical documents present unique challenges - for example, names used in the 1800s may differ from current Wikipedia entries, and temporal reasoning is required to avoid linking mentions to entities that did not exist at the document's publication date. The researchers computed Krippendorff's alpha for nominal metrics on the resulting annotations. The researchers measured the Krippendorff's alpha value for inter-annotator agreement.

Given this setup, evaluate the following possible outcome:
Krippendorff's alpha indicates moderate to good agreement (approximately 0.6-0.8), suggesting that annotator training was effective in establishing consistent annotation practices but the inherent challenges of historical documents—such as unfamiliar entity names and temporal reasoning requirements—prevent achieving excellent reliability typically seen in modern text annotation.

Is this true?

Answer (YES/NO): NO